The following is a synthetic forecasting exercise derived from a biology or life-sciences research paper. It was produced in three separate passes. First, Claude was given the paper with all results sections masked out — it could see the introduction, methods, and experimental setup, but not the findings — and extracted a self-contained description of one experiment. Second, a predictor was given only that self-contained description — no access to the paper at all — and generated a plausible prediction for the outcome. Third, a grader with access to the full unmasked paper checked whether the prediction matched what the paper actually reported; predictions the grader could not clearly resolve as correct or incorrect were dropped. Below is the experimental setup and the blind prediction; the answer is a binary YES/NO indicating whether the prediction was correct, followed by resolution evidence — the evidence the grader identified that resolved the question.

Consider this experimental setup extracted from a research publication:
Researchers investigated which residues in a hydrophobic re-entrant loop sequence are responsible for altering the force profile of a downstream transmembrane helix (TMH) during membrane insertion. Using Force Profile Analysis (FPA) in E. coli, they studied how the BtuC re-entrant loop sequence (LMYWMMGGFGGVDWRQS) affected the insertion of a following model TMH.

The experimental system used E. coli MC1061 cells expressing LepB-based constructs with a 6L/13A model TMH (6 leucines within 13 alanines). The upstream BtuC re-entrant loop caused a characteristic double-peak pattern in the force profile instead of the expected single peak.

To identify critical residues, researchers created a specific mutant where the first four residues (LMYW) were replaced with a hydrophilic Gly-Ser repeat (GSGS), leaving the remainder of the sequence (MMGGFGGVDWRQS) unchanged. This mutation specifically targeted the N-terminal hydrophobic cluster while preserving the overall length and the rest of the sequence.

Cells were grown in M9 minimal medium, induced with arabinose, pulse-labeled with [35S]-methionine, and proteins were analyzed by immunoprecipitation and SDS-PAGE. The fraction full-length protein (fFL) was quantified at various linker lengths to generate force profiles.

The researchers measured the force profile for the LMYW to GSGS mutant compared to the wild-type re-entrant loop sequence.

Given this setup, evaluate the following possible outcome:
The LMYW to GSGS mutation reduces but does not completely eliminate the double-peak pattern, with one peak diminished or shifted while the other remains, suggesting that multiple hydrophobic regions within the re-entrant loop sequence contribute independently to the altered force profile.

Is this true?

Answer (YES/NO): NO